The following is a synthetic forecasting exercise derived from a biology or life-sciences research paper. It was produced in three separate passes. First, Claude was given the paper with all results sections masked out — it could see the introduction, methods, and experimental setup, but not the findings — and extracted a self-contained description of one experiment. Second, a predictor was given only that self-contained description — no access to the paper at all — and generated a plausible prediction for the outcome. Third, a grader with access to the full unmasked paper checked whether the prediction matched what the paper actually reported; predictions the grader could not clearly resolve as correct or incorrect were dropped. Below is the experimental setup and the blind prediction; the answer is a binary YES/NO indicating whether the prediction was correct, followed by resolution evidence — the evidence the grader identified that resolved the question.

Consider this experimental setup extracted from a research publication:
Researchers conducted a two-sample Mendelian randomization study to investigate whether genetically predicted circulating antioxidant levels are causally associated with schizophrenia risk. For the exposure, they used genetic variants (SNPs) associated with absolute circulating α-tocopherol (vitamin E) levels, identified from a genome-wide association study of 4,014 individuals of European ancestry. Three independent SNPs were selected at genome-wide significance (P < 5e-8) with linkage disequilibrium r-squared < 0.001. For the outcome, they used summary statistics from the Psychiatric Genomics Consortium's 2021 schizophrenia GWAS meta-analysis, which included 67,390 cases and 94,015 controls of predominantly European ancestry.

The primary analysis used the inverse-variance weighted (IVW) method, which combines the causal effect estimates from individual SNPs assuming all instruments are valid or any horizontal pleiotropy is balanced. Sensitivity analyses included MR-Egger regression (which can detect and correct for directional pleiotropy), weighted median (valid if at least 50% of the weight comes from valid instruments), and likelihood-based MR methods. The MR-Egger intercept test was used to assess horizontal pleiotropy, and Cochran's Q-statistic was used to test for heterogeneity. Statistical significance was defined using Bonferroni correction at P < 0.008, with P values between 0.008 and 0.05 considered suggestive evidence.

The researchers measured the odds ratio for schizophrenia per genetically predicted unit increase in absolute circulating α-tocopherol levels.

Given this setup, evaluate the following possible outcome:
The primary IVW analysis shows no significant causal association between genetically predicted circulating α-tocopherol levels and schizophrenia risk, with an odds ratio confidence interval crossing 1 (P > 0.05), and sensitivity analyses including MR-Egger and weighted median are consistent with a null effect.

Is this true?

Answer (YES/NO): NO